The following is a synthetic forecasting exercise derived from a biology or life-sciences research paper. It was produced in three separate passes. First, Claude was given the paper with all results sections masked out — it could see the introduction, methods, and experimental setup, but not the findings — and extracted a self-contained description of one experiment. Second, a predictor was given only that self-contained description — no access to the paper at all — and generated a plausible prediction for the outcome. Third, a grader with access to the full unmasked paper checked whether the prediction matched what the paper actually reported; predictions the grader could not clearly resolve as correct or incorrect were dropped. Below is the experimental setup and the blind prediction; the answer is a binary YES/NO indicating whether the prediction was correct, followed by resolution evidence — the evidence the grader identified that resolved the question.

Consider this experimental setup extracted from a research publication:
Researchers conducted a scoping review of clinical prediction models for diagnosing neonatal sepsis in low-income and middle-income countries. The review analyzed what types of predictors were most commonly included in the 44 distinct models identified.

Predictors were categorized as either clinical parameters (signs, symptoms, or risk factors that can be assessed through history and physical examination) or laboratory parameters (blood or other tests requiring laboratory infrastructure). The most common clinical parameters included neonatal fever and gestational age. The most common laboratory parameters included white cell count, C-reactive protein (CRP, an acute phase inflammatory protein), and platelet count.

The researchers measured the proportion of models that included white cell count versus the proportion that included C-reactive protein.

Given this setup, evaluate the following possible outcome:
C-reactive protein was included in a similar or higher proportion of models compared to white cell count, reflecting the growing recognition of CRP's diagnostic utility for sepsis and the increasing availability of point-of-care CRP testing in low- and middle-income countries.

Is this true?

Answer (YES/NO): NO